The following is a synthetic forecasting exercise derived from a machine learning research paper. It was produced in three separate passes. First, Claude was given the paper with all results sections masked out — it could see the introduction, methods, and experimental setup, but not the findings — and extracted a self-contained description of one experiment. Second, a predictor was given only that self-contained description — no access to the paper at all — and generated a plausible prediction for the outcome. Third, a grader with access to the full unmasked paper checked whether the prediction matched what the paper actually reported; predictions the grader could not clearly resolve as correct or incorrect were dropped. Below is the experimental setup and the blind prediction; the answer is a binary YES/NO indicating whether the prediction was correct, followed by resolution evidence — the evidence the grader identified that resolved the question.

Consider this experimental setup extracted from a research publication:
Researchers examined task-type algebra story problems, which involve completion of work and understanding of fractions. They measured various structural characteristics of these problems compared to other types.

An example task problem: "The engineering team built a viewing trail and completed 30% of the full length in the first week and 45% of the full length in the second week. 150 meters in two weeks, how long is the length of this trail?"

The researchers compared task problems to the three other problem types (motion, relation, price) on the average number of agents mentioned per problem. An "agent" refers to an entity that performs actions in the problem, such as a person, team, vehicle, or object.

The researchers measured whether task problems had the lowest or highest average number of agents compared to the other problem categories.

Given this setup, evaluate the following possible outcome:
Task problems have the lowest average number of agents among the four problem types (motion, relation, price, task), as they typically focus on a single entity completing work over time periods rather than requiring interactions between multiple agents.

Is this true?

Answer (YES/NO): YES